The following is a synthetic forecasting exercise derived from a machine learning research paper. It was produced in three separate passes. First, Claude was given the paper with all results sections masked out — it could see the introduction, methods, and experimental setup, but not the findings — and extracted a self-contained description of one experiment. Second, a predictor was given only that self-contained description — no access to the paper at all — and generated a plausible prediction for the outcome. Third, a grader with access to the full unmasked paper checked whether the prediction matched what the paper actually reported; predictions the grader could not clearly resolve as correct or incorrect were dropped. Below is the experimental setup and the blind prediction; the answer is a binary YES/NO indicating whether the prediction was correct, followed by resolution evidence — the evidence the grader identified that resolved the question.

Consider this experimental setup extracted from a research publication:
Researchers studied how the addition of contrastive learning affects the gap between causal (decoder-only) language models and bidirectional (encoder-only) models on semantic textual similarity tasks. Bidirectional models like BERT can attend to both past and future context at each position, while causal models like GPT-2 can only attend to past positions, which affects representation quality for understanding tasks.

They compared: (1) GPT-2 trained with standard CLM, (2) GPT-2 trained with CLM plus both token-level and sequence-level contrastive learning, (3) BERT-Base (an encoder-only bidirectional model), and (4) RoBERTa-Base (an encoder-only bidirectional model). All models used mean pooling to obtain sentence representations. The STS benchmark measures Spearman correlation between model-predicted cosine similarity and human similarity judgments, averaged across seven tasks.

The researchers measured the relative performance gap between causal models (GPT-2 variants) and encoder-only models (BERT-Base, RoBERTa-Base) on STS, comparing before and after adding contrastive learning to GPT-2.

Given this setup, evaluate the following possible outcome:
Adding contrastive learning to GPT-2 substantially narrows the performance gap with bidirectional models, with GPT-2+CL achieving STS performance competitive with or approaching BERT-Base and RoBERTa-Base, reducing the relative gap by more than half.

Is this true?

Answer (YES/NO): YES